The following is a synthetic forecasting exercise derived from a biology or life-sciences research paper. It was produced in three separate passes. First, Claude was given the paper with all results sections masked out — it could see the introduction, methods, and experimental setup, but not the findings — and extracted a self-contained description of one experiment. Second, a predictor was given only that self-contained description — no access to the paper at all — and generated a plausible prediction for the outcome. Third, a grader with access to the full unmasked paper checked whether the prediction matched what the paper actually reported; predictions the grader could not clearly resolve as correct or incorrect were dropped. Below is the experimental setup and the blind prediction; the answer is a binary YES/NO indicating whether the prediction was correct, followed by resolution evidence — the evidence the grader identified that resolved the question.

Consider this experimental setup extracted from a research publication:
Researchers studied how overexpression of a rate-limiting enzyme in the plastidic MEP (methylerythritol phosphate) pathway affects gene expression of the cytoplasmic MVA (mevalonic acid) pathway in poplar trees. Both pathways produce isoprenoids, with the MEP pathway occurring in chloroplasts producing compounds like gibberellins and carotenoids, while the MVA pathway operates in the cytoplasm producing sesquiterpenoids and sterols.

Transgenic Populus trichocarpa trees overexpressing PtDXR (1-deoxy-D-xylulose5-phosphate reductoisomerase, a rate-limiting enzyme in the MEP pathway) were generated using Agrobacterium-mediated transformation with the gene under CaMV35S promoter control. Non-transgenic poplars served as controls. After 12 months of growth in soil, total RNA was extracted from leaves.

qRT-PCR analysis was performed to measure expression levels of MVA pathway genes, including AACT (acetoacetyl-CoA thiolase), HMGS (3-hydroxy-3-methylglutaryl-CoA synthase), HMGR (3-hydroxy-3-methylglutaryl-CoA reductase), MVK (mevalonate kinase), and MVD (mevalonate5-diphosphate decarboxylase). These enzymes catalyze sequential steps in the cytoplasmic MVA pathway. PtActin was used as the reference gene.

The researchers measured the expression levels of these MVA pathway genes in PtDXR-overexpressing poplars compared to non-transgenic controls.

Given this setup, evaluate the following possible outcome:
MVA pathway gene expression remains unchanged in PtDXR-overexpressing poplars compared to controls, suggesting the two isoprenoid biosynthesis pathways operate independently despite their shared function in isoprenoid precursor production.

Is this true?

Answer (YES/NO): NO